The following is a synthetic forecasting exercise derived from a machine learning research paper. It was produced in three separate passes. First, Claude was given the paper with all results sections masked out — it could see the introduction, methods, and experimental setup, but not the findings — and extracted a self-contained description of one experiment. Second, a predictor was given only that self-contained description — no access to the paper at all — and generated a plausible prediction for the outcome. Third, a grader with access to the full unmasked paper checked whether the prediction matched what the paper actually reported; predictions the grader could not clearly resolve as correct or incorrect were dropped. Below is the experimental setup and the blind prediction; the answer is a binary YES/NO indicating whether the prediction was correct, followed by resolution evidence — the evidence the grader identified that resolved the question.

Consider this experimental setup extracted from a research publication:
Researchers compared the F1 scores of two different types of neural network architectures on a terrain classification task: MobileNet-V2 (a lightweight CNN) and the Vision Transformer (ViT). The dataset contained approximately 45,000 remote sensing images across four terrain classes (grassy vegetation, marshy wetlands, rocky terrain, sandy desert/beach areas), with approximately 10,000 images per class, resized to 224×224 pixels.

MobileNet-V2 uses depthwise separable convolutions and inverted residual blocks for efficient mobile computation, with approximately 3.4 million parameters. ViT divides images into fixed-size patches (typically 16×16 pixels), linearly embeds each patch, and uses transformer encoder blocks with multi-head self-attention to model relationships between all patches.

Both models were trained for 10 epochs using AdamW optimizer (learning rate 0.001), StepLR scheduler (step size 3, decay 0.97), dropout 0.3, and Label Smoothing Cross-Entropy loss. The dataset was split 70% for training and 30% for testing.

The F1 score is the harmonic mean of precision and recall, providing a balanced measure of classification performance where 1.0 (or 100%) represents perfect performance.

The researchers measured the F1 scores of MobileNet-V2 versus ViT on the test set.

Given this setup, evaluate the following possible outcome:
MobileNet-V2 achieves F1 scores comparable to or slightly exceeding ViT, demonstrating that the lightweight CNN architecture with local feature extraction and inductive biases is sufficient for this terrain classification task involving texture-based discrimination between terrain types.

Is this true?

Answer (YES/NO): NO